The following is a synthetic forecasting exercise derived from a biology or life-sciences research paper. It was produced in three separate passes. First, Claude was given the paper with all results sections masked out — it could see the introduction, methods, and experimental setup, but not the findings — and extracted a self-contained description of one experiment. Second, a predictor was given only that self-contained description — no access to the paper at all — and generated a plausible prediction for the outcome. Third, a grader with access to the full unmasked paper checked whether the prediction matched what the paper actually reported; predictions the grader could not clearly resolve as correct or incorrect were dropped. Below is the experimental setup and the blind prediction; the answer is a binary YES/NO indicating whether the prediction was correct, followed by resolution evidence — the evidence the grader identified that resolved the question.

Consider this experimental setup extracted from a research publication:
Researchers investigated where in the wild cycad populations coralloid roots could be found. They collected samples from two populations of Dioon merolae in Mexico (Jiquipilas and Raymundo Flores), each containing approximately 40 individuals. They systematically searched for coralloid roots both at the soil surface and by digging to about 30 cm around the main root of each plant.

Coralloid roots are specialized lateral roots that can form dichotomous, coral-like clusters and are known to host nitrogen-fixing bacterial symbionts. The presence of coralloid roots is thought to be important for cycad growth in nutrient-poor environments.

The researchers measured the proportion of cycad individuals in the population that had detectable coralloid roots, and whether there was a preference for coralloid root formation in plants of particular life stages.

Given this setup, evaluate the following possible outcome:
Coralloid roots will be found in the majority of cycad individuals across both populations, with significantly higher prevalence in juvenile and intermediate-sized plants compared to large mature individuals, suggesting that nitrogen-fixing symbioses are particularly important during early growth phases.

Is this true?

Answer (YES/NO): NO